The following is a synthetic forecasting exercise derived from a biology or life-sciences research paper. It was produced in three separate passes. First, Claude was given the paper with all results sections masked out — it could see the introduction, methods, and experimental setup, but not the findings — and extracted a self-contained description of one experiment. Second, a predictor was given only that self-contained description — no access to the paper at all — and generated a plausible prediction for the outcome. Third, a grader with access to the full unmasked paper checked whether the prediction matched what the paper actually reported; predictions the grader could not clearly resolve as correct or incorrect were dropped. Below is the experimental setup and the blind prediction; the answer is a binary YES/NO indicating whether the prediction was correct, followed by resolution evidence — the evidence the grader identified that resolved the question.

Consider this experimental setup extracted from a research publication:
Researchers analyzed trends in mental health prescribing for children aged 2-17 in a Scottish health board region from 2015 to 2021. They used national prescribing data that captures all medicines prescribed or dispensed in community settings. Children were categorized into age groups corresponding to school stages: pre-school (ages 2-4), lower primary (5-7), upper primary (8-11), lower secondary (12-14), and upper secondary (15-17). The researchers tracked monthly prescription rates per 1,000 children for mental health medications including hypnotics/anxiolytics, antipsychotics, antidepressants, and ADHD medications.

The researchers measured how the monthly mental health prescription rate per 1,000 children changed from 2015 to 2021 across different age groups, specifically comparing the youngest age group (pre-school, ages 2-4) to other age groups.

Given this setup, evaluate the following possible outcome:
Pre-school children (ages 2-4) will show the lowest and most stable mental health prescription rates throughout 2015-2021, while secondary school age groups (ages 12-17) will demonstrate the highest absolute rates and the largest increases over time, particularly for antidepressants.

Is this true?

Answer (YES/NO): NO